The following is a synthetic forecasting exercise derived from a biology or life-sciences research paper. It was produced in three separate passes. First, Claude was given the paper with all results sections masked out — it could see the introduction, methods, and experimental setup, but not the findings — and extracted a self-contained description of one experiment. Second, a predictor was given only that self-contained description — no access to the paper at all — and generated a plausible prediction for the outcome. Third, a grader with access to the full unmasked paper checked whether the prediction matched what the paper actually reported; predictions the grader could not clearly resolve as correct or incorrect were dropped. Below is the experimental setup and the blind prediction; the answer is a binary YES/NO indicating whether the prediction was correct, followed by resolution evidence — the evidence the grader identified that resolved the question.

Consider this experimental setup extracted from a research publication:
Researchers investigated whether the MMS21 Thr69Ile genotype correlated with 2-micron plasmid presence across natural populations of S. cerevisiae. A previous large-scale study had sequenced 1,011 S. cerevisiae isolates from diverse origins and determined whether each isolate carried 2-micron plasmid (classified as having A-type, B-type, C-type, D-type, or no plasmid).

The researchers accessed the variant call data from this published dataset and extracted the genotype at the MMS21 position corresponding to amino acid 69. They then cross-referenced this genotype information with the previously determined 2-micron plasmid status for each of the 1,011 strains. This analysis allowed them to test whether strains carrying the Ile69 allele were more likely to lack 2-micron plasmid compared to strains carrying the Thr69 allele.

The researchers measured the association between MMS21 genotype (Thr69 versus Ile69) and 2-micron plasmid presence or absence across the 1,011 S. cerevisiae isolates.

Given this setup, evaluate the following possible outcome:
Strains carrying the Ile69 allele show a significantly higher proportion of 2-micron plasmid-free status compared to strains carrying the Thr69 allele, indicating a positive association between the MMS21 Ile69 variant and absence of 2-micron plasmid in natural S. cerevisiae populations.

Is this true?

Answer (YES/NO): YES